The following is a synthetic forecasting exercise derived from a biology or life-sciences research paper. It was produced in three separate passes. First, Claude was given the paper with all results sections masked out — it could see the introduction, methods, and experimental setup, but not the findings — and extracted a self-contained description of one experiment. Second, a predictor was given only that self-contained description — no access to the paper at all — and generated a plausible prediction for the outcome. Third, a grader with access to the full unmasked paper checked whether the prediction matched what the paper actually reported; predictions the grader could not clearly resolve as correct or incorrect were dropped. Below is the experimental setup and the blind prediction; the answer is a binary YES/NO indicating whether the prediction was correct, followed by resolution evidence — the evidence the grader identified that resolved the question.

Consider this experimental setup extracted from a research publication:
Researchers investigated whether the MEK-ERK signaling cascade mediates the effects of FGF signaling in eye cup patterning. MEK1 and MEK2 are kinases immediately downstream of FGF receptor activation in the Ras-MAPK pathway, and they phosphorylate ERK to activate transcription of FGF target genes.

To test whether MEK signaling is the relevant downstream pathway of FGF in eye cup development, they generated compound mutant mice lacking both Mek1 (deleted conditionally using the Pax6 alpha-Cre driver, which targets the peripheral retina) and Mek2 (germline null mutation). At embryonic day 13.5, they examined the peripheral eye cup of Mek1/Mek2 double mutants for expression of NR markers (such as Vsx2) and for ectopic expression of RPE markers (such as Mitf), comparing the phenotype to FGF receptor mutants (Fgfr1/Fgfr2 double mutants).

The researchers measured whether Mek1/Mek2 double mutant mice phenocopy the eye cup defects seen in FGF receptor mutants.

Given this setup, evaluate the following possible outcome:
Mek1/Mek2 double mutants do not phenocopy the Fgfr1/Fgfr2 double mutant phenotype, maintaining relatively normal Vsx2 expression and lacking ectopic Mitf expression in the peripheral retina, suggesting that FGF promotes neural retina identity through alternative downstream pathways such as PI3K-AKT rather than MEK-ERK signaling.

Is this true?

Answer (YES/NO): NO